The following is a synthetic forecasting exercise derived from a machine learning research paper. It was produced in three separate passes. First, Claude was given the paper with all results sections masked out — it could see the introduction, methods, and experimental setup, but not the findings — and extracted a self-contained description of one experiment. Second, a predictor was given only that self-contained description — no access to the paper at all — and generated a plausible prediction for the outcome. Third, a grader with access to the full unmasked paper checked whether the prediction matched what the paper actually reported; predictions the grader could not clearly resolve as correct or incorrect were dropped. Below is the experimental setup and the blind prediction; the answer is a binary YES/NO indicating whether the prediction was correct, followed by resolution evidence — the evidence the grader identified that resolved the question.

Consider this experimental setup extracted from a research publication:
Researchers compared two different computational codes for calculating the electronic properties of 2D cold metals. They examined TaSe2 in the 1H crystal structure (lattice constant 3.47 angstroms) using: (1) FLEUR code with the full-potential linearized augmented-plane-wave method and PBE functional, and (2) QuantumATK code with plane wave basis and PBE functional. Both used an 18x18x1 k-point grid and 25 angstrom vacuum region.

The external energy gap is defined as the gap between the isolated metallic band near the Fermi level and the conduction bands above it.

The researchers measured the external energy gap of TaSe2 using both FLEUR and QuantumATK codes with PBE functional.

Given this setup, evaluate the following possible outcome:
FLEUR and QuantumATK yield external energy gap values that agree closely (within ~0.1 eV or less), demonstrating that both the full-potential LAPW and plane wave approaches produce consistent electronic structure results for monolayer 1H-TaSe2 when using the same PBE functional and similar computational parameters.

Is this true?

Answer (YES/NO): YES